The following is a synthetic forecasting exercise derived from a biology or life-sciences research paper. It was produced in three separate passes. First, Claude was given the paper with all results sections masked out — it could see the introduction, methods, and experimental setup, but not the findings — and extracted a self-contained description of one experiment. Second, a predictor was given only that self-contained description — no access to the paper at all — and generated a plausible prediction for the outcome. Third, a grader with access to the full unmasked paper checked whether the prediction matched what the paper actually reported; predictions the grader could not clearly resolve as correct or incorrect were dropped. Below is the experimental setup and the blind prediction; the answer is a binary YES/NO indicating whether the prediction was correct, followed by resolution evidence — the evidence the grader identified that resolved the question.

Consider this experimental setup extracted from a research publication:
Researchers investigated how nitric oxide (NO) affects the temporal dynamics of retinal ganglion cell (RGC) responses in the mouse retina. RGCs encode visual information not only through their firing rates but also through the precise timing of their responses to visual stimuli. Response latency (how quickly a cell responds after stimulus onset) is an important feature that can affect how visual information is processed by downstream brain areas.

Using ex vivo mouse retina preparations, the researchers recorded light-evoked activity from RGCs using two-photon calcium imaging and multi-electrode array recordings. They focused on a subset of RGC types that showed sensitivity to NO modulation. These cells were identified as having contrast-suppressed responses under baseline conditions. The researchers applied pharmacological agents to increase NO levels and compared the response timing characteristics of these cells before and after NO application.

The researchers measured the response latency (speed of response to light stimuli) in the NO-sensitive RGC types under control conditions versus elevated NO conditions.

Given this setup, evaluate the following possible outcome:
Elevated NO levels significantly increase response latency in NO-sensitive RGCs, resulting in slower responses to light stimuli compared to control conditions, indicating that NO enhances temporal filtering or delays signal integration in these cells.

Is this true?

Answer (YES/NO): NO